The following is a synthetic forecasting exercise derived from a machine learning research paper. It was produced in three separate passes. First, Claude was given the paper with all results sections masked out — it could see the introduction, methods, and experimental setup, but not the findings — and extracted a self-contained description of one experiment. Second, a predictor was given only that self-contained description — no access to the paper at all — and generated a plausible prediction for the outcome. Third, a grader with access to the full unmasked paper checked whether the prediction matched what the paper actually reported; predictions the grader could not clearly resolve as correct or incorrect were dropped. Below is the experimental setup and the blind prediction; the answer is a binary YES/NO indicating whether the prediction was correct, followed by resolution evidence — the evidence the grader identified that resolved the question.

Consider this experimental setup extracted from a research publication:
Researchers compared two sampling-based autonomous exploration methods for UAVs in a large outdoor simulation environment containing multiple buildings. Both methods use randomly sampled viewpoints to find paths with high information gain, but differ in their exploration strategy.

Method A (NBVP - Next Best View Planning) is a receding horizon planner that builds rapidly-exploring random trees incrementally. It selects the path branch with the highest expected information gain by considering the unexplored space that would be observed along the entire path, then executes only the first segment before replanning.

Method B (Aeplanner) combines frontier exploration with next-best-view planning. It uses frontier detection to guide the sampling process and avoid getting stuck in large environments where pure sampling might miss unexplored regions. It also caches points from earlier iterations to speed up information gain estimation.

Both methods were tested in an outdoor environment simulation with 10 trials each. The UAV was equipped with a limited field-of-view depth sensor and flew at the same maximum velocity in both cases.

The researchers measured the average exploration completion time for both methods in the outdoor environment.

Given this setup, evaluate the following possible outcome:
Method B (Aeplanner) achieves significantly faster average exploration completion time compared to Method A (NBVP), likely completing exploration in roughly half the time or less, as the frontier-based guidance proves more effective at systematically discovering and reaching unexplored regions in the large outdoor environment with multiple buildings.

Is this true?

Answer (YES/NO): NO